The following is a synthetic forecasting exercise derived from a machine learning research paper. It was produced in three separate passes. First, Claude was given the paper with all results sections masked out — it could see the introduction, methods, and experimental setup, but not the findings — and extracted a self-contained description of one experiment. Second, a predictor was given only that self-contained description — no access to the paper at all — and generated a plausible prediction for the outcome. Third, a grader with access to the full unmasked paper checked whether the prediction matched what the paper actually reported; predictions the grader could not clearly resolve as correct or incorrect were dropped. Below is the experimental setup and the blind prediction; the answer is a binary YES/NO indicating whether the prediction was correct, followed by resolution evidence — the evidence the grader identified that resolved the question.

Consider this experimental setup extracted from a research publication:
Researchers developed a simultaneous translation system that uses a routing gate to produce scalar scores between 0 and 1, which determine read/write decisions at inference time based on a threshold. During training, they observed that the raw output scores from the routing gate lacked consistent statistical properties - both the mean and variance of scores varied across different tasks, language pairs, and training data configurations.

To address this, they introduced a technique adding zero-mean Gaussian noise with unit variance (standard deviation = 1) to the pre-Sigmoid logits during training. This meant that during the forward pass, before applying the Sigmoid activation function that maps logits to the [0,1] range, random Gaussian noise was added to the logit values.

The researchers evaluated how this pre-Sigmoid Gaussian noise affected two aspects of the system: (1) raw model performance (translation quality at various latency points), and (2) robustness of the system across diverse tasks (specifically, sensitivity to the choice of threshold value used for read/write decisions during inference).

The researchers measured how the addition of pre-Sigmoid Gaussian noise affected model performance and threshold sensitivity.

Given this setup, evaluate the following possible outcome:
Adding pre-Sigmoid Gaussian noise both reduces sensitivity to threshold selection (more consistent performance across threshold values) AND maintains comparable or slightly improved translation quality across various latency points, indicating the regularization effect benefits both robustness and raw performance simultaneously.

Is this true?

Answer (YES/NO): NO